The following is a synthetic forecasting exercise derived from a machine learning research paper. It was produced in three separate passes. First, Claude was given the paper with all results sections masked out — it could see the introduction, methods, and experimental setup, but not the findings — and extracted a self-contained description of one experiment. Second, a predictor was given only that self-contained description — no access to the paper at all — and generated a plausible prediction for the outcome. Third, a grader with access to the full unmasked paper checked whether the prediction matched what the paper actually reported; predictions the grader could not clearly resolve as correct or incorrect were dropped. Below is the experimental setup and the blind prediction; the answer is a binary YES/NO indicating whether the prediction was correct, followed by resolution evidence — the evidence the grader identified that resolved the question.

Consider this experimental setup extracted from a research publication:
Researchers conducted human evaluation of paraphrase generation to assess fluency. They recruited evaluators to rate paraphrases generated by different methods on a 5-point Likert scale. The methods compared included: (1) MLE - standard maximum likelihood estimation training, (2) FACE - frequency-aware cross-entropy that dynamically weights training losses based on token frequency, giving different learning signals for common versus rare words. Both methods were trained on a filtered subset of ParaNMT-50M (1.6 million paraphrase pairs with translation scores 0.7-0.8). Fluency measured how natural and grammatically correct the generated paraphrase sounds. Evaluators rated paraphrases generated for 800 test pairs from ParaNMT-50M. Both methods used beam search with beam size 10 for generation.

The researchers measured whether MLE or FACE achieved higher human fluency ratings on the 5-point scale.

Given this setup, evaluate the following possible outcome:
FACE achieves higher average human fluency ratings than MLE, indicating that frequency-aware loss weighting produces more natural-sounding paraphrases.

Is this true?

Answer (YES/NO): YES